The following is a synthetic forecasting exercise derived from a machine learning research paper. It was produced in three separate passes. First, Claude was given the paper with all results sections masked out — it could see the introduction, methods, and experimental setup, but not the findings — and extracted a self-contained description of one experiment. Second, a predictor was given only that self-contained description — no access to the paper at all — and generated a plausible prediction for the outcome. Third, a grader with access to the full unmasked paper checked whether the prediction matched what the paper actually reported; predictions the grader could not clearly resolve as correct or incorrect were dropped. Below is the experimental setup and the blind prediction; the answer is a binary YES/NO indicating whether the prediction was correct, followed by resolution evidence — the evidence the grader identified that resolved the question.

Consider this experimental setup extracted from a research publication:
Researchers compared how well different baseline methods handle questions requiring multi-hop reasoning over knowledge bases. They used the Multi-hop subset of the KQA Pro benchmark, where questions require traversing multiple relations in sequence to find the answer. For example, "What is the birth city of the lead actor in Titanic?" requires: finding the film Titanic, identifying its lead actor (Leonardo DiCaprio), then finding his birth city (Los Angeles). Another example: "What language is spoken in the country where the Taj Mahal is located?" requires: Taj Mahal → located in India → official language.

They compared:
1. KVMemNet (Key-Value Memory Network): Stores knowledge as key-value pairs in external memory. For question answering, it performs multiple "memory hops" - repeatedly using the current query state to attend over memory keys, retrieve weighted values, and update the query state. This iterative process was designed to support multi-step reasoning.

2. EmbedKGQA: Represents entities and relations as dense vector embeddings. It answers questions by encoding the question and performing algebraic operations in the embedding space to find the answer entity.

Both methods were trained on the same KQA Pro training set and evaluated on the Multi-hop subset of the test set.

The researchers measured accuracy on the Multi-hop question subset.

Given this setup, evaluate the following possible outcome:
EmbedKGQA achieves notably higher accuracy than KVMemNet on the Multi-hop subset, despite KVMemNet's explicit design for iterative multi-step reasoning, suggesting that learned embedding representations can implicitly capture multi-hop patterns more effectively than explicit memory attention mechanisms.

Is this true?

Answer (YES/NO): YES